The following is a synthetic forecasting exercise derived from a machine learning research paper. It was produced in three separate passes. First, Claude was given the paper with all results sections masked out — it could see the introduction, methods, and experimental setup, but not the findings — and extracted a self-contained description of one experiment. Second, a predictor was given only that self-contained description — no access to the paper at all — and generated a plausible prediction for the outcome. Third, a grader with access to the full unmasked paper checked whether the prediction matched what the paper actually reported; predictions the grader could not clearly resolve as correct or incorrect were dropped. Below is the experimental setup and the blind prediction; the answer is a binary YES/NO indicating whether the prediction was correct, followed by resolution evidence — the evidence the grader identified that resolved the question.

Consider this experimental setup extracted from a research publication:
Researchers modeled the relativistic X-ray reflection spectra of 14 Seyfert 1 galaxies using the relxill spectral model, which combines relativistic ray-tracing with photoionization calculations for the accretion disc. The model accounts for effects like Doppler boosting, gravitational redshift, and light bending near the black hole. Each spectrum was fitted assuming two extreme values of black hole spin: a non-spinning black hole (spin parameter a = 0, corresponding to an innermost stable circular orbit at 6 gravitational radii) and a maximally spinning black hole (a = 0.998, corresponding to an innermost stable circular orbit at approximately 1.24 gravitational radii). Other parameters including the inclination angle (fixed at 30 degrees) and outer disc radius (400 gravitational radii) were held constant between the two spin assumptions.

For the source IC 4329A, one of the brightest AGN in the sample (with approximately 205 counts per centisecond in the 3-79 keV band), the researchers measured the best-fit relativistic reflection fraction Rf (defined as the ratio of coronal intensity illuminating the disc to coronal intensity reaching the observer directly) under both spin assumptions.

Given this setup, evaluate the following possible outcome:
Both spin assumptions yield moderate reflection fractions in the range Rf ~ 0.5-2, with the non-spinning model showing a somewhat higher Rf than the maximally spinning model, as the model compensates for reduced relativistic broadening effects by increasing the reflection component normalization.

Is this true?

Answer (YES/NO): NO